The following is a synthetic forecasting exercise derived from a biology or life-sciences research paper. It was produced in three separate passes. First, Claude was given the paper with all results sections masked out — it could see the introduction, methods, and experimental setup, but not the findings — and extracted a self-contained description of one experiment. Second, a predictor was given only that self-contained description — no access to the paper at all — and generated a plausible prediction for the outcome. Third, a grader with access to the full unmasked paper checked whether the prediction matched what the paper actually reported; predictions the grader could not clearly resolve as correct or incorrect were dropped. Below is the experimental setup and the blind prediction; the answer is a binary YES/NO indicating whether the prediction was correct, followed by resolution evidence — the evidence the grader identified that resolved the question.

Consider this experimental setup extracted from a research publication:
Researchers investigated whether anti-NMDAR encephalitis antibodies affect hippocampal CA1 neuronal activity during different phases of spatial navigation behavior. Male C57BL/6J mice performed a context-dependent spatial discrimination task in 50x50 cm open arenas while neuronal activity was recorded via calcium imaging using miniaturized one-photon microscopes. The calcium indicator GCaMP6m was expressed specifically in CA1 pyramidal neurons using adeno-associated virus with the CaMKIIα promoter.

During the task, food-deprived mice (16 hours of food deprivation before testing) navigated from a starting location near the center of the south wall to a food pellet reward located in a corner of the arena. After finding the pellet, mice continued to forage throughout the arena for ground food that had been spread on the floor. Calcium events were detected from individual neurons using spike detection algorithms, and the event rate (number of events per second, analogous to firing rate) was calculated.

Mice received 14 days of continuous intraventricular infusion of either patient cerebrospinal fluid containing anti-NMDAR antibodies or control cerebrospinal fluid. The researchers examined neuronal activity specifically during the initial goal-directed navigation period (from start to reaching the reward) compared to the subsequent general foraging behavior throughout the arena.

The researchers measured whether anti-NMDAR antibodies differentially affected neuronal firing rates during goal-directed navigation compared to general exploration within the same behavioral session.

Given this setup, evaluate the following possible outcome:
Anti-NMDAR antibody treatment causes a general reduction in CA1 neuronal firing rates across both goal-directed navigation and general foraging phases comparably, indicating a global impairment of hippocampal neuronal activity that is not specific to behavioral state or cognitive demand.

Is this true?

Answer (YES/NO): NO